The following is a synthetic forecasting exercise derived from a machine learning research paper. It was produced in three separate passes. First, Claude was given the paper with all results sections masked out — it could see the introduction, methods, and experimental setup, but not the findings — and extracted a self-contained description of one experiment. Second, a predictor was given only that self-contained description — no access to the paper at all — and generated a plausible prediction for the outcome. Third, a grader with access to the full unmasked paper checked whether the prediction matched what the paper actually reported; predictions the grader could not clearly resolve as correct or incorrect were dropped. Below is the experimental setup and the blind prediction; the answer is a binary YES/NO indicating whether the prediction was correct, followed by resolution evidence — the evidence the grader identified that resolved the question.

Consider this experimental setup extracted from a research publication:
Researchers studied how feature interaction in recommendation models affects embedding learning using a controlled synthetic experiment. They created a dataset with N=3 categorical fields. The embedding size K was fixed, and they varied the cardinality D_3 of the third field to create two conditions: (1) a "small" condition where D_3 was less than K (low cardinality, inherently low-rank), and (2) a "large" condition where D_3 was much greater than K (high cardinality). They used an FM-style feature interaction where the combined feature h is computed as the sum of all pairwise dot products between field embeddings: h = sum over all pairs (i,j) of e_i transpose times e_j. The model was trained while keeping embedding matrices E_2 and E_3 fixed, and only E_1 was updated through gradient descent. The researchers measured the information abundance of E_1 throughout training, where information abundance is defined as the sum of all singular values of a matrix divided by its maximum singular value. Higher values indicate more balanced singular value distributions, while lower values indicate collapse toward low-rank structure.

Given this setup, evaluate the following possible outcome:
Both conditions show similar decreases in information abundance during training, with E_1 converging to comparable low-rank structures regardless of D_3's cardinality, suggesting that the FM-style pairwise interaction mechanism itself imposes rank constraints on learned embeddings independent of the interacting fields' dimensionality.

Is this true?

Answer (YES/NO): NO